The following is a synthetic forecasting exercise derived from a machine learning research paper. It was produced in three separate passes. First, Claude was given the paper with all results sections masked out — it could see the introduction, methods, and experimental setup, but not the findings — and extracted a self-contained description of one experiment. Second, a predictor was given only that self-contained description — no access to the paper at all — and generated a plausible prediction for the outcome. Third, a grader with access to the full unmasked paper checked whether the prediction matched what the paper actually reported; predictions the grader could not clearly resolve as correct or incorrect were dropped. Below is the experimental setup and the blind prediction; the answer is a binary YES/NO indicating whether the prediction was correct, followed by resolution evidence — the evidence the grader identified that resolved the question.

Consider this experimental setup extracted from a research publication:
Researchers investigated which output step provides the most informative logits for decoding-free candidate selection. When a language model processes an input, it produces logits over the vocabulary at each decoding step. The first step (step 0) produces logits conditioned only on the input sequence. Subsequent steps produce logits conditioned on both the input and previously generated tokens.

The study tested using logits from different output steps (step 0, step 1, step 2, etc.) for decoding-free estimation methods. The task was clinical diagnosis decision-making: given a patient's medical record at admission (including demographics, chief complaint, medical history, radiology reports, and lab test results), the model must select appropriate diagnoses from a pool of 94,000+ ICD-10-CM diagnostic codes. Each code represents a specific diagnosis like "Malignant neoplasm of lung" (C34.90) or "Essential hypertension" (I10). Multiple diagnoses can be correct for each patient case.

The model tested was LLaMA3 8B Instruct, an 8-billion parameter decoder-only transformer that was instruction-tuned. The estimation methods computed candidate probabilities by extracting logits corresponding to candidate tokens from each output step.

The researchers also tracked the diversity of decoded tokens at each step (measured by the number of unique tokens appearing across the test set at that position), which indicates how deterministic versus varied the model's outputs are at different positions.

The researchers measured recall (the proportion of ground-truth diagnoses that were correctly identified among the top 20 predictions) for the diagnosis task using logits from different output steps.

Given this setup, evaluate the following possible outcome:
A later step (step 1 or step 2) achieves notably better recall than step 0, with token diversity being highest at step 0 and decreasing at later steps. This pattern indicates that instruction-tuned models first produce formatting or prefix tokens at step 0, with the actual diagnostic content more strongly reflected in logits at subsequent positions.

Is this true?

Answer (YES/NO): NO